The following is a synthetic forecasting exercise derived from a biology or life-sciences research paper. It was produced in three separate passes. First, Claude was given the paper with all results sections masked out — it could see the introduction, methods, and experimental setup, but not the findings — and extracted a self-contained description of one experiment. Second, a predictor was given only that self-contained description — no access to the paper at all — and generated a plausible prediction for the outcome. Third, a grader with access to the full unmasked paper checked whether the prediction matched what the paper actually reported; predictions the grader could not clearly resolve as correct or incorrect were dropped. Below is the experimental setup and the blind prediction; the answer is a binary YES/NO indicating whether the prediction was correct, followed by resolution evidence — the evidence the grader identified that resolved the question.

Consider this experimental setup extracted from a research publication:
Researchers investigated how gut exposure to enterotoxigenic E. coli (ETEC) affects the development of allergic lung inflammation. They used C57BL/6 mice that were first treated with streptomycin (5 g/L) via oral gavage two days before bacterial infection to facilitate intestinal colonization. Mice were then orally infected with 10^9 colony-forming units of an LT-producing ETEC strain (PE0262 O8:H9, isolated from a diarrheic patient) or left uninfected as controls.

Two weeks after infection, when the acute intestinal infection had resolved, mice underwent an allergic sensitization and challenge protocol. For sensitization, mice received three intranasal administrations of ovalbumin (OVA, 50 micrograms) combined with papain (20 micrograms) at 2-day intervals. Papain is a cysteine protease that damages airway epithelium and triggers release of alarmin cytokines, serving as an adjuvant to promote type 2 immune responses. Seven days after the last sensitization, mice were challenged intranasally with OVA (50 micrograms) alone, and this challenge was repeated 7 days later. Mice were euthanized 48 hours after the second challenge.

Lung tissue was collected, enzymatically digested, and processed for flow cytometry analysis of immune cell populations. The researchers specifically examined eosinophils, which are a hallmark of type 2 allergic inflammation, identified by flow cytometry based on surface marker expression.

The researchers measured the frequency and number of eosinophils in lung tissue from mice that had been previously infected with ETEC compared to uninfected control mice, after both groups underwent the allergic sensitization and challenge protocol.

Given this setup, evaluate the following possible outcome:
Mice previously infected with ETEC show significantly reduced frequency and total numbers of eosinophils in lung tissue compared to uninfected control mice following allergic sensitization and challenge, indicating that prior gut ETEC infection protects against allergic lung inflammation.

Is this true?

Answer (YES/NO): YES